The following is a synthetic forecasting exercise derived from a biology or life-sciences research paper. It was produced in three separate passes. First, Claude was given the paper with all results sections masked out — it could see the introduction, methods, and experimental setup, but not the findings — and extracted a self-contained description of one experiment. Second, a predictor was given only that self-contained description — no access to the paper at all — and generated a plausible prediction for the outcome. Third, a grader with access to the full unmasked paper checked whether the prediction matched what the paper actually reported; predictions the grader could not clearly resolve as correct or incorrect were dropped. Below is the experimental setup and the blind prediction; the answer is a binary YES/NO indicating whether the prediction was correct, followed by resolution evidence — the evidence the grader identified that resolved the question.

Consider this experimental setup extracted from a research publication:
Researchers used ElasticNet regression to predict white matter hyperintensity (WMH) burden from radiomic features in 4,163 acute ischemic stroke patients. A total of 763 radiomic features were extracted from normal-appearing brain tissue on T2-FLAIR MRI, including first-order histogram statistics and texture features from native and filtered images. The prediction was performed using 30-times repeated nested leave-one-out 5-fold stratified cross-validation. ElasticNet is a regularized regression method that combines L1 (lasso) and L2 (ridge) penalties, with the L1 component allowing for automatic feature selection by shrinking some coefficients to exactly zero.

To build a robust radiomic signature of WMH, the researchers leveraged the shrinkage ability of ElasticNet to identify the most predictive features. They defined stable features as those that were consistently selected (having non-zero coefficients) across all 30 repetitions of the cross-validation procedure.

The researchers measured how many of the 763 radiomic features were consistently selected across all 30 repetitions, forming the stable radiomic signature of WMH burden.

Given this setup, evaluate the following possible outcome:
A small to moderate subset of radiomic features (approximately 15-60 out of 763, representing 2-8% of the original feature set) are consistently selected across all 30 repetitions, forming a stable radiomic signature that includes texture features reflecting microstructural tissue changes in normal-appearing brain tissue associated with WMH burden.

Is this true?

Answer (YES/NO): NO